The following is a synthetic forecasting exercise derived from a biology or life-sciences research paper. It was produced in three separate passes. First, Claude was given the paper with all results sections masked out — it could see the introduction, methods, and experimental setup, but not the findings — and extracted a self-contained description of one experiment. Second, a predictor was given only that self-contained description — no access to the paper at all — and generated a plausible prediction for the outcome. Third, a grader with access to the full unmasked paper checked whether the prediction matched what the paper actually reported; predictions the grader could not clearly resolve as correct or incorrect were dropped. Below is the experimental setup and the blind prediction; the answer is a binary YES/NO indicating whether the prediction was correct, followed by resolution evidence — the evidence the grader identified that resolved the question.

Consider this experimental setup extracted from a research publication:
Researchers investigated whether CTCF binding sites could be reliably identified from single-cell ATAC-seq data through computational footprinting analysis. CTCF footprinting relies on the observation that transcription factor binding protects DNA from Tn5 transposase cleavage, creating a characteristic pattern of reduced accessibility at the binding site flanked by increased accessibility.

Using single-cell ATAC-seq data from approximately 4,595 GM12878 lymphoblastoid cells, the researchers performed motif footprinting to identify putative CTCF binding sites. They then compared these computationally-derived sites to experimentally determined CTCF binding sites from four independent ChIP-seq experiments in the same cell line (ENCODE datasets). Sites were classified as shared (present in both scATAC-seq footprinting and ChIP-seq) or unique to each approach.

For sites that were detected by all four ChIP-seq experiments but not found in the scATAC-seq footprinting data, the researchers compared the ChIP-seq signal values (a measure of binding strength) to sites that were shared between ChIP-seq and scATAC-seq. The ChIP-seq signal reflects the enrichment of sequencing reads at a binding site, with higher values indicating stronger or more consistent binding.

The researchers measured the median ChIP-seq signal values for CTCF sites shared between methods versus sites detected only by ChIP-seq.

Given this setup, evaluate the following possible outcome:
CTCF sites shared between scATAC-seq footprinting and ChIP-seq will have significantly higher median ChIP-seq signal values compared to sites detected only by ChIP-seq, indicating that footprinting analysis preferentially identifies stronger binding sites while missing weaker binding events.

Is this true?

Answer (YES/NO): YES